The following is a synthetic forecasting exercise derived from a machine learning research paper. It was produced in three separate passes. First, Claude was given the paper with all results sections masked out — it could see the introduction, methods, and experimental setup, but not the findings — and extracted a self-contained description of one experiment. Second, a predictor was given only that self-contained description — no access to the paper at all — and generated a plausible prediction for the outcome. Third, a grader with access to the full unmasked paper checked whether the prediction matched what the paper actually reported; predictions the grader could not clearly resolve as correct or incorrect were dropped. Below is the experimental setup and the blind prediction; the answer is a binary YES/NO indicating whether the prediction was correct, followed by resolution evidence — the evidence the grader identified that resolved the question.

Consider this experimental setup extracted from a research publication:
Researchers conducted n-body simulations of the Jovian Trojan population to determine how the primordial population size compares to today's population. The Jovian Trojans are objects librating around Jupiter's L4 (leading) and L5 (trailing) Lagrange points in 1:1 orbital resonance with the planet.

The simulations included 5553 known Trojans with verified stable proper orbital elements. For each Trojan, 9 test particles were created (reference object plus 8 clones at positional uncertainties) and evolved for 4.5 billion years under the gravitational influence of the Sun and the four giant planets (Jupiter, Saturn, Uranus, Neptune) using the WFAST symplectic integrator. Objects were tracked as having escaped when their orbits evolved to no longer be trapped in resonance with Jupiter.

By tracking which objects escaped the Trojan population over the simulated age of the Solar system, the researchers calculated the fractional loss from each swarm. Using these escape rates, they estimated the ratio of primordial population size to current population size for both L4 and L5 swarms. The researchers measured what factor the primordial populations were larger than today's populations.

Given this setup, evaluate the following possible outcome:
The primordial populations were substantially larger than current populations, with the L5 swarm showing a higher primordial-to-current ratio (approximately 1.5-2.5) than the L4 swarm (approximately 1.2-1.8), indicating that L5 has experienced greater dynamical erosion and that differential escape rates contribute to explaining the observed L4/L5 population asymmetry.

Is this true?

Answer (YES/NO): NO